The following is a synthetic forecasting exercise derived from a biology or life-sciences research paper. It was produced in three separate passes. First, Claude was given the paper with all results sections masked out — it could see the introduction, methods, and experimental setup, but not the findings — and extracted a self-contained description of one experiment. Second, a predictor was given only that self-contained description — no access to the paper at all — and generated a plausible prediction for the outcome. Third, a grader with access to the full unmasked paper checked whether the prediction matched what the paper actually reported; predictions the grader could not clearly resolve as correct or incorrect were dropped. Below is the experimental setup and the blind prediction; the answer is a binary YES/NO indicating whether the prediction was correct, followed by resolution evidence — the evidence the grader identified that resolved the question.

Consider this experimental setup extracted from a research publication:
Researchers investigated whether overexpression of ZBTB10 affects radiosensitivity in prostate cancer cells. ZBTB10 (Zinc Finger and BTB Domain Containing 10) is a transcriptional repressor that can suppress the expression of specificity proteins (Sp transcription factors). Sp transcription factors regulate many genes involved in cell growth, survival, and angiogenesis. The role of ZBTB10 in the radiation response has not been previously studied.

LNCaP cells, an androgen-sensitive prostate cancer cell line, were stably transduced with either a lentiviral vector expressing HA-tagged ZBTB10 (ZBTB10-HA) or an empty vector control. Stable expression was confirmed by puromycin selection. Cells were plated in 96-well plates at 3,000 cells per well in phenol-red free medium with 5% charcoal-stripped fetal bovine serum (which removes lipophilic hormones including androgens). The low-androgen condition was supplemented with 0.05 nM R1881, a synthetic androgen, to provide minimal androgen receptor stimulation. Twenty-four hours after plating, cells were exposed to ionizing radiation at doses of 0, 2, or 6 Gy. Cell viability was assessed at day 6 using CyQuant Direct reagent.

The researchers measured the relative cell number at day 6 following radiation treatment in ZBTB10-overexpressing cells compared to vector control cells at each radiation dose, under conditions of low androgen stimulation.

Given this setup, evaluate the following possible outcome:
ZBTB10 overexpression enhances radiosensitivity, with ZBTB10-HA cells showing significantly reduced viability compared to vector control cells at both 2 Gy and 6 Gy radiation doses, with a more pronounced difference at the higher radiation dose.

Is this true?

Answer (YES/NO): NO